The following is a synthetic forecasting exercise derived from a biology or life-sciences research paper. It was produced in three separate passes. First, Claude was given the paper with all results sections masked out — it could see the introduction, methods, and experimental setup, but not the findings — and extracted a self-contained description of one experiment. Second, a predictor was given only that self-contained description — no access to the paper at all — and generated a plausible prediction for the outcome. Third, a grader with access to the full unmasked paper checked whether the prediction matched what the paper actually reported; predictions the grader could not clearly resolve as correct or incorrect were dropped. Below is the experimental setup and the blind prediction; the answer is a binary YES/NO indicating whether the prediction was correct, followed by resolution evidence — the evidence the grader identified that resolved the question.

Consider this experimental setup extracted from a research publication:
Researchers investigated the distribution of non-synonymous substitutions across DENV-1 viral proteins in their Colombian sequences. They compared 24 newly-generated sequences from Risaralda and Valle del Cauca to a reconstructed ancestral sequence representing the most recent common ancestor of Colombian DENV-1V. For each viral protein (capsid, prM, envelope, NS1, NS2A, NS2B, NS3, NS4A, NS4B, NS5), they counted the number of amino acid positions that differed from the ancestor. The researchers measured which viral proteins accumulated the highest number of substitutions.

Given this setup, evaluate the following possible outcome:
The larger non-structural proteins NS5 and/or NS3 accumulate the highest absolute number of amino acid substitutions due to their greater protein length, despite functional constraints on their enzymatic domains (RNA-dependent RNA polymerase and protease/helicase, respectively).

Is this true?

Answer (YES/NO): NO